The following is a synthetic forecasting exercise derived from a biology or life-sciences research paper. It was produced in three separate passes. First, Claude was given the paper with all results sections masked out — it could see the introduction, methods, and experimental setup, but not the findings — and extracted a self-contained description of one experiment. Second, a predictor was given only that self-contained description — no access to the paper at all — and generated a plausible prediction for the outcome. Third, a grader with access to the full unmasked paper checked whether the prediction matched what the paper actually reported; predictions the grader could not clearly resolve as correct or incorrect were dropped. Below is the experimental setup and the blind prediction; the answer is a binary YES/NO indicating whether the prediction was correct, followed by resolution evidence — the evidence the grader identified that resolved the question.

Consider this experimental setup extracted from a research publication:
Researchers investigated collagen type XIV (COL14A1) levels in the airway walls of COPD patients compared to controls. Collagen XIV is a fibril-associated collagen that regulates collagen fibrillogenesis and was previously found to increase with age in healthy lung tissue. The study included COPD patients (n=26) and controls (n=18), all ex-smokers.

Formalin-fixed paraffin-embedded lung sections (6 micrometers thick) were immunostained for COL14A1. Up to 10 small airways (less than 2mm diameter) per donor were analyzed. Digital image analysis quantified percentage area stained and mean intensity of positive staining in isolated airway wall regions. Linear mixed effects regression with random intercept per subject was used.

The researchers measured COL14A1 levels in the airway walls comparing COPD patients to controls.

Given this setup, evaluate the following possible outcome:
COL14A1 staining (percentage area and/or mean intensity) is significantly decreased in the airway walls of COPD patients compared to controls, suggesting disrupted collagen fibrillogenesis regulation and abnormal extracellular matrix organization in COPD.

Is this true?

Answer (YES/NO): NO